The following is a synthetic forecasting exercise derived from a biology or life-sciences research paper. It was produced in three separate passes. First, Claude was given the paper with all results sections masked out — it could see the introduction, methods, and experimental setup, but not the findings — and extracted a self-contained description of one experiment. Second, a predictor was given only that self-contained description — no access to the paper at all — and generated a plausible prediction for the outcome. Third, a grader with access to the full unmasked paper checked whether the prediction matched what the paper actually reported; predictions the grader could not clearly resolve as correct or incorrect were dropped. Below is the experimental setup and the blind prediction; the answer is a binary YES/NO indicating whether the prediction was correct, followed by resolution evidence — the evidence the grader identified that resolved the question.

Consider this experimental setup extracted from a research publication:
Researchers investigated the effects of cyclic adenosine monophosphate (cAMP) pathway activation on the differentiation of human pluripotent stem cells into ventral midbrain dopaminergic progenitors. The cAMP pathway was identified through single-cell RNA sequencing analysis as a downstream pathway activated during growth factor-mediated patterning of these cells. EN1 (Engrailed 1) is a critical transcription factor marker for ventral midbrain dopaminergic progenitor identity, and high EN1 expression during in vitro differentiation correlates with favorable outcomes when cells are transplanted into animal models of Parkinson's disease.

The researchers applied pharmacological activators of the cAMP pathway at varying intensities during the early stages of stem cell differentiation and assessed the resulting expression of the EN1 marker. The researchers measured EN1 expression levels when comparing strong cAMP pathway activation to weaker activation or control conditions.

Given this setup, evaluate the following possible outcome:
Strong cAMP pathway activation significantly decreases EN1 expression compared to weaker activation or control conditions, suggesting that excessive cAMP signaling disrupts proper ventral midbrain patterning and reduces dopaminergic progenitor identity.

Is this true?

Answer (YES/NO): YES